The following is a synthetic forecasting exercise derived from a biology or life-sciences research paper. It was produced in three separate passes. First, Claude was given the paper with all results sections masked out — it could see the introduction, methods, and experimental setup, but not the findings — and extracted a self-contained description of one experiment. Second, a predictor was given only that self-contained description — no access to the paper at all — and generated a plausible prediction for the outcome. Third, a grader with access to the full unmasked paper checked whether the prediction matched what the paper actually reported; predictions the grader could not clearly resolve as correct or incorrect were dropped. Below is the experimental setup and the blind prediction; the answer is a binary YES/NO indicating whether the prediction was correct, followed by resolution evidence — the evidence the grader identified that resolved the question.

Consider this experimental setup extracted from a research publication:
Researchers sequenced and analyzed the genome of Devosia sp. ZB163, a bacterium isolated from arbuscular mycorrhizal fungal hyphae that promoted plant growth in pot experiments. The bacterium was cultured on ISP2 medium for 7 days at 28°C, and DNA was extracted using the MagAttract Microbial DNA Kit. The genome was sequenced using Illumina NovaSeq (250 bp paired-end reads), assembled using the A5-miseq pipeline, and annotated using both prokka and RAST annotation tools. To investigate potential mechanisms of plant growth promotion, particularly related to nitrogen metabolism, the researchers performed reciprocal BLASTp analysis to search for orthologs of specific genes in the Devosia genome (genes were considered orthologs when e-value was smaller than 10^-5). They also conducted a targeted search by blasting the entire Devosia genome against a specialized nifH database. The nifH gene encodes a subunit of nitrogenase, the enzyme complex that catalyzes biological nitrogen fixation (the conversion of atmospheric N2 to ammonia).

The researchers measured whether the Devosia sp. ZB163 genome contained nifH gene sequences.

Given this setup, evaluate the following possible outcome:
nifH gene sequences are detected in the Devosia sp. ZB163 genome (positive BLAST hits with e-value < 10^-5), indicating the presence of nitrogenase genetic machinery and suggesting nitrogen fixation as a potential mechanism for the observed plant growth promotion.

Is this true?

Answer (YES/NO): NO